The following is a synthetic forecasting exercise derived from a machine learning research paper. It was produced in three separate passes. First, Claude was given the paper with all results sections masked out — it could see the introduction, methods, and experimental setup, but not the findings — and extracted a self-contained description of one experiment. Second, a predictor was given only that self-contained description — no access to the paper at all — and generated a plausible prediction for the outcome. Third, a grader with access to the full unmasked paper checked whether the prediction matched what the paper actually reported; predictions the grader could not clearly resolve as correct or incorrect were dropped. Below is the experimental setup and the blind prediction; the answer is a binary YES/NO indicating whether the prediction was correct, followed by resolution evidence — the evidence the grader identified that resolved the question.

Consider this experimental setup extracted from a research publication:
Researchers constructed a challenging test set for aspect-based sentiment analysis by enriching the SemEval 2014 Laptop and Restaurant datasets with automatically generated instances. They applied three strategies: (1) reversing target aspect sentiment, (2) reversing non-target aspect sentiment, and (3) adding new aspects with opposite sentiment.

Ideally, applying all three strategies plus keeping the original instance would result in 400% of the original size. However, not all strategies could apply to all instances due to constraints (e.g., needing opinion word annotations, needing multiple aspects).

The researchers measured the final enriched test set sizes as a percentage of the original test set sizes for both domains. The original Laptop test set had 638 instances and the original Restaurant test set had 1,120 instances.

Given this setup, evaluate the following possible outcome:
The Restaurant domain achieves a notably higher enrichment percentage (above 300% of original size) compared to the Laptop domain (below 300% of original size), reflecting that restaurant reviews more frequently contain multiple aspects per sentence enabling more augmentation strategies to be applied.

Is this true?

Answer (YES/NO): YES